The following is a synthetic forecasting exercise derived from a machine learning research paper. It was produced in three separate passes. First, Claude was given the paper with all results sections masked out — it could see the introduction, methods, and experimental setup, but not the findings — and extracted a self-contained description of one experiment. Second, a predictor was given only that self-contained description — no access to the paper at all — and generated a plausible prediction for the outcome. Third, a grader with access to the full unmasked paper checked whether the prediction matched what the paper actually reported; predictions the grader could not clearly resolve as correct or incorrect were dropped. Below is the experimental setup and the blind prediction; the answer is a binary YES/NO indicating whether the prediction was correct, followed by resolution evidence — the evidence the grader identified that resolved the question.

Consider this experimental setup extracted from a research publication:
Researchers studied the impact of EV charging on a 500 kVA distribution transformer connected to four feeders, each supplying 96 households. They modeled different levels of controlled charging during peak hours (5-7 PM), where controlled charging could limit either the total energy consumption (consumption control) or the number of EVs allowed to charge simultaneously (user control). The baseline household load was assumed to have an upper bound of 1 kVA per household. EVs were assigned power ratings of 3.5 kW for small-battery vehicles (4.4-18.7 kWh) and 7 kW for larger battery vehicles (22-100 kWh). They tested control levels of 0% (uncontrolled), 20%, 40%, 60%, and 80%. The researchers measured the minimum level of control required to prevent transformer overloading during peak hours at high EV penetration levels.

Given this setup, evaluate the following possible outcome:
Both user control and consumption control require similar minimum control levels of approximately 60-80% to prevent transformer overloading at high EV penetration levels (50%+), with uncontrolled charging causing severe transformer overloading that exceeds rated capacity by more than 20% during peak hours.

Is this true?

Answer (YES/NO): NO